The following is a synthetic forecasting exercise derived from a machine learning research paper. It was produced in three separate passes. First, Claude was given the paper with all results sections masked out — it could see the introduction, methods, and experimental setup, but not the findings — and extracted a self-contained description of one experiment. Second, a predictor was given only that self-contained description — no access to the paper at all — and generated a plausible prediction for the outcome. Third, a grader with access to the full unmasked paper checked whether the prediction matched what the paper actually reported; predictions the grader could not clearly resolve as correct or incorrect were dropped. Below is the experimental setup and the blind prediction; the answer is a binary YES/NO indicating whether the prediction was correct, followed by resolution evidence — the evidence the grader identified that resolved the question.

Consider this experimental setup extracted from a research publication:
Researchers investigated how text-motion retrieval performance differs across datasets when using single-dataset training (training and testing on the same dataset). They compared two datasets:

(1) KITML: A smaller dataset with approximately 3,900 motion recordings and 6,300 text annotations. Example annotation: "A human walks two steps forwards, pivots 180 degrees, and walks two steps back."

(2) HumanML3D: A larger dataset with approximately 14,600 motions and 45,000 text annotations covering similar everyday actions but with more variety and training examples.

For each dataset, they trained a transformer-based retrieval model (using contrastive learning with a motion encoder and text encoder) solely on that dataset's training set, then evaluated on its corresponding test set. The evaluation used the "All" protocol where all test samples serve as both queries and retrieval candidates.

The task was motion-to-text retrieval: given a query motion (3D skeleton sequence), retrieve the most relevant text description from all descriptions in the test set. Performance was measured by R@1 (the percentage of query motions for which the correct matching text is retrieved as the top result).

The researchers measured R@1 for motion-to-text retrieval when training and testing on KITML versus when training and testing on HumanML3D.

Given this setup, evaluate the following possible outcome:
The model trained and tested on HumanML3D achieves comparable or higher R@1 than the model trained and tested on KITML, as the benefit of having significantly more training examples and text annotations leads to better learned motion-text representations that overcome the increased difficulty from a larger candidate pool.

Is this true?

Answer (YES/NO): NO